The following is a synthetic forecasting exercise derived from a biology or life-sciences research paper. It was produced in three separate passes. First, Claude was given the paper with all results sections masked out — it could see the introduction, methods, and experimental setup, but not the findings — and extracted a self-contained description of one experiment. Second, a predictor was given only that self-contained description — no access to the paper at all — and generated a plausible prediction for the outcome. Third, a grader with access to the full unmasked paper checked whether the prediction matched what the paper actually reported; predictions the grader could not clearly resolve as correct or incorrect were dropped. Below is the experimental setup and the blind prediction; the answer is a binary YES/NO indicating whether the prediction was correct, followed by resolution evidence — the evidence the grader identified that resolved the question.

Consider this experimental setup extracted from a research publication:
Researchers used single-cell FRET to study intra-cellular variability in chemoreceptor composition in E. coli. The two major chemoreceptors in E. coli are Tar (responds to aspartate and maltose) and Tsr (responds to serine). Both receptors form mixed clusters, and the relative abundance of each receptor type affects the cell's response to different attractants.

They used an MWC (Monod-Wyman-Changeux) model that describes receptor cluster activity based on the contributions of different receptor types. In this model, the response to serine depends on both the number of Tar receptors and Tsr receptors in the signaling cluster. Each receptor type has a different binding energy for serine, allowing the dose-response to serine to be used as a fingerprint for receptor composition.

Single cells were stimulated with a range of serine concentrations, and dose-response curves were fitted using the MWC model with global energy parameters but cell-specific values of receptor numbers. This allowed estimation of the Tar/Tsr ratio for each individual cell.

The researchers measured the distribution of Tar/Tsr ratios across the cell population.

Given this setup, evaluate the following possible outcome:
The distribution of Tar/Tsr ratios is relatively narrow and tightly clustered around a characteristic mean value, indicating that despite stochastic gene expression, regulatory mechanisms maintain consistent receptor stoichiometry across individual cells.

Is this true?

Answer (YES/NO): NO